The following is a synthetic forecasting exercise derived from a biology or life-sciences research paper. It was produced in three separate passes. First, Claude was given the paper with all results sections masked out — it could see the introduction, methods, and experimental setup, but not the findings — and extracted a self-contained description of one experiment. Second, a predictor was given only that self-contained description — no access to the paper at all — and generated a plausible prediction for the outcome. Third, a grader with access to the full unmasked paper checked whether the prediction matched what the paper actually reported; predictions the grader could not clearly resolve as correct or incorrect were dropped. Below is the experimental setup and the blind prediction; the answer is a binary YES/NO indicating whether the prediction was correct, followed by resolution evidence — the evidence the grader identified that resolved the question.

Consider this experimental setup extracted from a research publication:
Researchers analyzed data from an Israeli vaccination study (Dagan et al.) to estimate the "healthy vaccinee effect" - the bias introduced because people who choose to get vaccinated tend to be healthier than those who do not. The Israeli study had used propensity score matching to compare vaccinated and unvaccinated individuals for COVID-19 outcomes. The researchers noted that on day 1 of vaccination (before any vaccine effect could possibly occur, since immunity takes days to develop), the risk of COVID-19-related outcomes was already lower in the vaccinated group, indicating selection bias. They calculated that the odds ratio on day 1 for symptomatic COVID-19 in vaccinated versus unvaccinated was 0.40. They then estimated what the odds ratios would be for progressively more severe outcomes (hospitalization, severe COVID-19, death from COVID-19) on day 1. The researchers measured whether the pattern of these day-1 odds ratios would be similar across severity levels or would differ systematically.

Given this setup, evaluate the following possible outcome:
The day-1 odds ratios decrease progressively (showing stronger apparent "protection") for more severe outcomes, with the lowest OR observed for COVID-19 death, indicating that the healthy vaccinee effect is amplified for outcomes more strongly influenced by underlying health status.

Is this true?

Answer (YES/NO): YES